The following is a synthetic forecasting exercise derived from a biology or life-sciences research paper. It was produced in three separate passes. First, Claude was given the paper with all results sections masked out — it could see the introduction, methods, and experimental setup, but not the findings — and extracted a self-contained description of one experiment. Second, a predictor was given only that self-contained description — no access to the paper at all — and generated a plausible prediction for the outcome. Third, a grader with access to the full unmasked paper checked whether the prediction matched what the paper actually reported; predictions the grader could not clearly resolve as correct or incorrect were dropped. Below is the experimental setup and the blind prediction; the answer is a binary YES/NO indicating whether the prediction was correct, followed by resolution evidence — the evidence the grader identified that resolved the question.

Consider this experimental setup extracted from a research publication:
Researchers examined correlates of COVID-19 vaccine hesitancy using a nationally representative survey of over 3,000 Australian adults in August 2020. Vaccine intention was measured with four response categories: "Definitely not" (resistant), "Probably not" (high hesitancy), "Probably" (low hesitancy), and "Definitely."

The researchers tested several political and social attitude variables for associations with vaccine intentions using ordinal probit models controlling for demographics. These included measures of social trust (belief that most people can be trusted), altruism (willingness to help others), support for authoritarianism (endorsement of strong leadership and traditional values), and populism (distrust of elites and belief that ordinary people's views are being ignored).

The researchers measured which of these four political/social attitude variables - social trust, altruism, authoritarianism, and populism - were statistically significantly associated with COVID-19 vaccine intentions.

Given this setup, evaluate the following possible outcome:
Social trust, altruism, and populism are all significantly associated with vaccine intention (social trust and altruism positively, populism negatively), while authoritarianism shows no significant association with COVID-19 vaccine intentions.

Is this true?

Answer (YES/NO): NO